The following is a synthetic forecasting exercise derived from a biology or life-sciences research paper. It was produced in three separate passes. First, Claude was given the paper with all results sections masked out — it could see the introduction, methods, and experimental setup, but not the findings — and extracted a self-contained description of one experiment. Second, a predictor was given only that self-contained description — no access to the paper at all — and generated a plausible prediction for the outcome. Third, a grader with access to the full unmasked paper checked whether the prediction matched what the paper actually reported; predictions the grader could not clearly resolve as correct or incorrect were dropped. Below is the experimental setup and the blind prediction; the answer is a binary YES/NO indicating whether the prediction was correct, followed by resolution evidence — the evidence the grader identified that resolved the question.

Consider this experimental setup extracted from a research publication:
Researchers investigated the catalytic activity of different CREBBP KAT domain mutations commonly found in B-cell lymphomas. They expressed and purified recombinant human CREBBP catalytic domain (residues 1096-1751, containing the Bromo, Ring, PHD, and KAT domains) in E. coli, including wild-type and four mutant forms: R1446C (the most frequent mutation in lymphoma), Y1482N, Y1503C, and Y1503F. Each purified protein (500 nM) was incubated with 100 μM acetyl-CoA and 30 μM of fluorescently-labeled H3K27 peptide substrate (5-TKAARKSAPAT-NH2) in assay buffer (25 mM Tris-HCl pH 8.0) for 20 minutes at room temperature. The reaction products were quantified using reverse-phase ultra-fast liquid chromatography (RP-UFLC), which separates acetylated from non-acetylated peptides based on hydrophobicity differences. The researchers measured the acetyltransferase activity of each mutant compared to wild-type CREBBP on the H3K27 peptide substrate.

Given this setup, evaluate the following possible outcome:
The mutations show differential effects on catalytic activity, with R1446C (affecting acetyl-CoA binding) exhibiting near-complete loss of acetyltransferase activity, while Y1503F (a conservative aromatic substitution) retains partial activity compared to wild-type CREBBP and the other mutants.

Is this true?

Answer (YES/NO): NO